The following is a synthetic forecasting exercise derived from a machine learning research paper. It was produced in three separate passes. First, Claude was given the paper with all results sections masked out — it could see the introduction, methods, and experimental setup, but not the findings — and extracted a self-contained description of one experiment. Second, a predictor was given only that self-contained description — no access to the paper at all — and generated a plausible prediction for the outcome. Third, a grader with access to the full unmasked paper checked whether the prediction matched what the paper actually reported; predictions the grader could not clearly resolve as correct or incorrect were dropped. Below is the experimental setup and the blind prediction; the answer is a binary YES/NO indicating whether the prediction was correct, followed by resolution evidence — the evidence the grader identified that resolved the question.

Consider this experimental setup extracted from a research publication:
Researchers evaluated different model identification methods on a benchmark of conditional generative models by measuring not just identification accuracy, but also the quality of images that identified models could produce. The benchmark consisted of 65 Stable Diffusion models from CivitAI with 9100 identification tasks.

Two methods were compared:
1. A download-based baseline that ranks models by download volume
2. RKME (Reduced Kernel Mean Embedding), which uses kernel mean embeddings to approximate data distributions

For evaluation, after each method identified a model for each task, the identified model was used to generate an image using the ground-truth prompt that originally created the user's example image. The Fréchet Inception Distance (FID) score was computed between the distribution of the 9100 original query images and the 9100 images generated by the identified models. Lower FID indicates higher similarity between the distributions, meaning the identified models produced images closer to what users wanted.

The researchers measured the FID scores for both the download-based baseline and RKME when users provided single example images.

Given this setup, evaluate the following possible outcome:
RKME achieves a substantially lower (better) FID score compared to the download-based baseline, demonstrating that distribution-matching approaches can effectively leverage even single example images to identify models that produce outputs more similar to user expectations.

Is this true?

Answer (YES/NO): NO